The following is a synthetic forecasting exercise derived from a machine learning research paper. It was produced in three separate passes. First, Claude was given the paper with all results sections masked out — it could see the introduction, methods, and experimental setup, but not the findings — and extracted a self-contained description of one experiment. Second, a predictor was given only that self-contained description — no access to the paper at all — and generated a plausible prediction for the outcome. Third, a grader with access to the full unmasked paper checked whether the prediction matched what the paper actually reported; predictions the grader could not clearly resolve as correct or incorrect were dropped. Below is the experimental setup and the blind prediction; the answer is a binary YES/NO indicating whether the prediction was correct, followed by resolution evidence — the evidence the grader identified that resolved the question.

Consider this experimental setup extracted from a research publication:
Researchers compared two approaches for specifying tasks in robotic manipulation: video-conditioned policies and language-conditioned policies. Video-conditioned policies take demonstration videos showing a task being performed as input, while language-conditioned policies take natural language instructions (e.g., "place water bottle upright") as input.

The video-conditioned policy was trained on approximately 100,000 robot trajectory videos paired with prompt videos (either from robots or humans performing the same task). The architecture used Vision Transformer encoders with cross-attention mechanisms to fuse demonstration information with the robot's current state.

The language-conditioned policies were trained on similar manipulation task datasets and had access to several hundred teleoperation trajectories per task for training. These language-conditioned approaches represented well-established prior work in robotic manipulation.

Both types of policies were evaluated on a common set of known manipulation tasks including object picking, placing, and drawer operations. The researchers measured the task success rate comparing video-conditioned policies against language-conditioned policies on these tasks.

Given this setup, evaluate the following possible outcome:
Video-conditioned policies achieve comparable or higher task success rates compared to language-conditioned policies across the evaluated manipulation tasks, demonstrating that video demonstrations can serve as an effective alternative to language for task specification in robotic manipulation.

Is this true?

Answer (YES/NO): NO